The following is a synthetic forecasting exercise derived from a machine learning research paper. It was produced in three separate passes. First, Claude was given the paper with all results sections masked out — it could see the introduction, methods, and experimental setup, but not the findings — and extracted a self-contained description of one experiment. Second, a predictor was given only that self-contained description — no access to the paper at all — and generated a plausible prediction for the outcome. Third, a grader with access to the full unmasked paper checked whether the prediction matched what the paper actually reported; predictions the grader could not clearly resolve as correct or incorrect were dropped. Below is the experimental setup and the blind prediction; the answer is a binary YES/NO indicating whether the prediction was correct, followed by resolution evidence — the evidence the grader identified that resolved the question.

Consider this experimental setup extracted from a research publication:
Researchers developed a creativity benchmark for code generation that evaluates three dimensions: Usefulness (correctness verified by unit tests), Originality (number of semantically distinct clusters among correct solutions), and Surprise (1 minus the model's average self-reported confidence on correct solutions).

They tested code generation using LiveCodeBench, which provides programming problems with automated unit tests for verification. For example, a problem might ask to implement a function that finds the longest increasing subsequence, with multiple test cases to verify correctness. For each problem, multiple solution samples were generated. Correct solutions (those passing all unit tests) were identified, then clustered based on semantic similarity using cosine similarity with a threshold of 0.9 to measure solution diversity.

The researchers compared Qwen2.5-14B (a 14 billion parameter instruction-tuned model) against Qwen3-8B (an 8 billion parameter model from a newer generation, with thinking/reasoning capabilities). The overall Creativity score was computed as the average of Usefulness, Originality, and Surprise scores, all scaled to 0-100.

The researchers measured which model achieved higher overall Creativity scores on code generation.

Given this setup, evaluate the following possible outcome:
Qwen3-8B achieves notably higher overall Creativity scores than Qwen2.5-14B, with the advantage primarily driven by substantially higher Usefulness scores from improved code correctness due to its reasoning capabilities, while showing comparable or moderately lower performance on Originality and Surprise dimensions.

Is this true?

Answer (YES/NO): NO